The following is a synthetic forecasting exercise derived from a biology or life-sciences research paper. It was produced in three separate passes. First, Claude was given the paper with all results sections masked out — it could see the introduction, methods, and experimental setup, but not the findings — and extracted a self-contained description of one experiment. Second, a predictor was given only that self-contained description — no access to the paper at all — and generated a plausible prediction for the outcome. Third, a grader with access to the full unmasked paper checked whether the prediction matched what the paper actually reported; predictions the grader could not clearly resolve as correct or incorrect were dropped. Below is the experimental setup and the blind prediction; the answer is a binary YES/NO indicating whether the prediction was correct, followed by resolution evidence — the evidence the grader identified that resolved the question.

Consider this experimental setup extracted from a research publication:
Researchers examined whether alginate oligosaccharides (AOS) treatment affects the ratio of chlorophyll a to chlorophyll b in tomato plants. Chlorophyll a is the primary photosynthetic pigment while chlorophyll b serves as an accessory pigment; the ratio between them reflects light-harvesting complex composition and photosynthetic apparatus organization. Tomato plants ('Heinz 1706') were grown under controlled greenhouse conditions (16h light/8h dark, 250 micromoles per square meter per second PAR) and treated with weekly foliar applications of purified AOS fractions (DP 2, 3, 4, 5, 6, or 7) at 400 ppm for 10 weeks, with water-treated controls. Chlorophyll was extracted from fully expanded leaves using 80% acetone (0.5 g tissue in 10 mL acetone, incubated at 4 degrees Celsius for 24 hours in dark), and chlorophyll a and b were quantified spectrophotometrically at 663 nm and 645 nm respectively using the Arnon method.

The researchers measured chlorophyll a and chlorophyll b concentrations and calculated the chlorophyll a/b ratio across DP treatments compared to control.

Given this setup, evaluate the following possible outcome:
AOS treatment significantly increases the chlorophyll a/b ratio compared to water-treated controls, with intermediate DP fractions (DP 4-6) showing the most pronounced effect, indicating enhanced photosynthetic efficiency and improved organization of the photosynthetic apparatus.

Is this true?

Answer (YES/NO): NO